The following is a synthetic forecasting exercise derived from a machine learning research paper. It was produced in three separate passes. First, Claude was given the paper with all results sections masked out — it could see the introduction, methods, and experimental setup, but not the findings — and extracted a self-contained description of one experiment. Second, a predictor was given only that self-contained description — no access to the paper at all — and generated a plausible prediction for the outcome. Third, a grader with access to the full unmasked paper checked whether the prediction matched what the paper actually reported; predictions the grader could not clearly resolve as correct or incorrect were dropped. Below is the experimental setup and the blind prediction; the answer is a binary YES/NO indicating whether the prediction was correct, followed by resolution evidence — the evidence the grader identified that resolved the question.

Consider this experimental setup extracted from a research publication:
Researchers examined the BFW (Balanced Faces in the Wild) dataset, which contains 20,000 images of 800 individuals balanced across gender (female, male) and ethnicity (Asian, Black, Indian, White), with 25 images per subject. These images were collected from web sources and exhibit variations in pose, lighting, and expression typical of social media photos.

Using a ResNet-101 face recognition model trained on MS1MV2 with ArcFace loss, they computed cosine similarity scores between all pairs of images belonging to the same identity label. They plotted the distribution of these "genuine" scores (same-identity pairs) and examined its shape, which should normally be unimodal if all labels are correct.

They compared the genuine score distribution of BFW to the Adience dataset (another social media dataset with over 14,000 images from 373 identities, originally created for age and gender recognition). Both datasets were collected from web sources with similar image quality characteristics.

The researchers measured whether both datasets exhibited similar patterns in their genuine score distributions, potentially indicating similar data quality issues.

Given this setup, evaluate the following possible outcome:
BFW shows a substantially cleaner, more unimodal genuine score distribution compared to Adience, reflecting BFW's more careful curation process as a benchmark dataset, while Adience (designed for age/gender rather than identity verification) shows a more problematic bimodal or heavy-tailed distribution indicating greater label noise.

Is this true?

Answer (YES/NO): NO